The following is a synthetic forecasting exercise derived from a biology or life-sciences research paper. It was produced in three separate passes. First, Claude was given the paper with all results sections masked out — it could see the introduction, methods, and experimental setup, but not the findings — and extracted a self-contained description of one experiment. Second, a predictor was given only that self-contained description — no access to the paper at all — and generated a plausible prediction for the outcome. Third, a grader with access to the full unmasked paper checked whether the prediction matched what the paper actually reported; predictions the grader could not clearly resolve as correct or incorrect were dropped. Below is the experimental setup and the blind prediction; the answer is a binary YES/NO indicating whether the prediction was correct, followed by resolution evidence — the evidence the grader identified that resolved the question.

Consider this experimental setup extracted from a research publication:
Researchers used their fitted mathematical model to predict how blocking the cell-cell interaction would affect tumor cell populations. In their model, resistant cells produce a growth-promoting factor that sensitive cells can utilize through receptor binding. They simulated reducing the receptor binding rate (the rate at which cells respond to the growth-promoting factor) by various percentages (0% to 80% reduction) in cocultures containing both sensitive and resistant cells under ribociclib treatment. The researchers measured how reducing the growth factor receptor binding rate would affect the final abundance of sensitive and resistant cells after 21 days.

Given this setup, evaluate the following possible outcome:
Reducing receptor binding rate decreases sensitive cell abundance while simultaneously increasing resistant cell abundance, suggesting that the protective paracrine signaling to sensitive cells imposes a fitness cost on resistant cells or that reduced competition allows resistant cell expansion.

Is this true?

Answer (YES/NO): NO